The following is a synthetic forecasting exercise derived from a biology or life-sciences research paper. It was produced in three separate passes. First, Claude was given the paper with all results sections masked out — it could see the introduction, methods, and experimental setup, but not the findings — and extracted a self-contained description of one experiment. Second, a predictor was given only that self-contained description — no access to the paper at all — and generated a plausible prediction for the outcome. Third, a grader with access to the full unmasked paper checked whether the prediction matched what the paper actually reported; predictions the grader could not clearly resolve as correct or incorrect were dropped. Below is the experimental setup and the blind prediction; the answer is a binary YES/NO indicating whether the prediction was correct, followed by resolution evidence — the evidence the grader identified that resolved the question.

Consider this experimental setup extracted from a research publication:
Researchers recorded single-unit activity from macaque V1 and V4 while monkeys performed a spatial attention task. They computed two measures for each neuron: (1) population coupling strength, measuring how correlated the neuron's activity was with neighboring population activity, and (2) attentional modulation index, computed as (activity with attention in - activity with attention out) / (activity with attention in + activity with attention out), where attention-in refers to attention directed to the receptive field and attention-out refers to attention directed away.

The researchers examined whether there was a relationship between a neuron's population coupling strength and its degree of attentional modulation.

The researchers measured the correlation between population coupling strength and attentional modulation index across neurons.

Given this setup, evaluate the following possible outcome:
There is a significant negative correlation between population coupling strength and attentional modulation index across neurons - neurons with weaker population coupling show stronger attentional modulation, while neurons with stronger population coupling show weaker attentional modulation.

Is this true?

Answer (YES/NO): NO